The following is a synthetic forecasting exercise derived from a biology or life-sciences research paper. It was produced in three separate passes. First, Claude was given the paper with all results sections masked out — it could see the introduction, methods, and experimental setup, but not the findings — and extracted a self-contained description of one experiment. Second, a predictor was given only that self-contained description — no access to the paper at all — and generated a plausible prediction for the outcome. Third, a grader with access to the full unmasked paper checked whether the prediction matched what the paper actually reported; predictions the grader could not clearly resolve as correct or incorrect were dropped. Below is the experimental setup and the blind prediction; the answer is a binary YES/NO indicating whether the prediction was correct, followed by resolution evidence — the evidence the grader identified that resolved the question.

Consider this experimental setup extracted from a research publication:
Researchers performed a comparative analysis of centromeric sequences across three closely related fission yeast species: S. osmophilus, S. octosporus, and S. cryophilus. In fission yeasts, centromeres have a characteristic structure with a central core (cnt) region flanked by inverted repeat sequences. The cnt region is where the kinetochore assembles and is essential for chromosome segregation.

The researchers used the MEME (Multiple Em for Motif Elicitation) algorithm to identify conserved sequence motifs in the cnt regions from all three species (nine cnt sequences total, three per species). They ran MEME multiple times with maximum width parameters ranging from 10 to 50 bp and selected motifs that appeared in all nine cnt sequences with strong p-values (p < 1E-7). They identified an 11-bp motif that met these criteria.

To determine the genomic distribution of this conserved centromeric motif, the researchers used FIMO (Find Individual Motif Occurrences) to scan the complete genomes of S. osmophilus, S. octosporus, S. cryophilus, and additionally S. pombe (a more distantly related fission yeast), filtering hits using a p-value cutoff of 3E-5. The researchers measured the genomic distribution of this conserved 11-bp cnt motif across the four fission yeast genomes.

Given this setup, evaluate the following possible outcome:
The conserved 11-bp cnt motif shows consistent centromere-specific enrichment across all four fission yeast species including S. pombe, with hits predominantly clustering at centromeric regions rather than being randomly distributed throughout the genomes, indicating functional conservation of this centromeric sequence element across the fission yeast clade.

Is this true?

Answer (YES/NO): NO